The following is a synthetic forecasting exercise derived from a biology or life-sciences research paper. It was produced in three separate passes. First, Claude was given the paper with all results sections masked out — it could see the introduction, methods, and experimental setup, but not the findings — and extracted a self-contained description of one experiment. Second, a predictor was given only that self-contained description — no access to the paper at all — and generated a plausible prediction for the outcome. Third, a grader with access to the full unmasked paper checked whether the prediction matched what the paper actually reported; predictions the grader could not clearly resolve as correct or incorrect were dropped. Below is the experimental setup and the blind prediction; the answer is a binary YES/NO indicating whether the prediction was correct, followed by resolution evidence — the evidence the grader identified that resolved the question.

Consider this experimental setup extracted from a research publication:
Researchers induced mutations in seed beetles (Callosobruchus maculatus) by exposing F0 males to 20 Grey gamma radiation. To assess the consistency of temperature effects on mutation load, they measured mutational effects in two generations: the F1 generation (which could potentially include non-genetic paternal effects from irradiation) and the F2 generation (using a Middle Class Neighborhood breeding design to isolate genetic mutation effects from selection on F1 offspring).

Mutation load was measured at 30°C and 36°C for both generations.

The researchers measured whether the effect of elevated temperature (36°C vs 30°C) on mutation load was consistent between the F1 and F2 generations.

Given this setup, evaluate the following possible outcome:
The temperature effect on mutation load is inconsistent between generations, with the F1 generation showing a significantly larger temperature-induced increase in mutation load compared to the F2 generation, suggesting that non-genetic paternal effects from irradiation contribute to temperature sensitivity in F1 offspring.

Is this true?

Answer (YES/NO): NO